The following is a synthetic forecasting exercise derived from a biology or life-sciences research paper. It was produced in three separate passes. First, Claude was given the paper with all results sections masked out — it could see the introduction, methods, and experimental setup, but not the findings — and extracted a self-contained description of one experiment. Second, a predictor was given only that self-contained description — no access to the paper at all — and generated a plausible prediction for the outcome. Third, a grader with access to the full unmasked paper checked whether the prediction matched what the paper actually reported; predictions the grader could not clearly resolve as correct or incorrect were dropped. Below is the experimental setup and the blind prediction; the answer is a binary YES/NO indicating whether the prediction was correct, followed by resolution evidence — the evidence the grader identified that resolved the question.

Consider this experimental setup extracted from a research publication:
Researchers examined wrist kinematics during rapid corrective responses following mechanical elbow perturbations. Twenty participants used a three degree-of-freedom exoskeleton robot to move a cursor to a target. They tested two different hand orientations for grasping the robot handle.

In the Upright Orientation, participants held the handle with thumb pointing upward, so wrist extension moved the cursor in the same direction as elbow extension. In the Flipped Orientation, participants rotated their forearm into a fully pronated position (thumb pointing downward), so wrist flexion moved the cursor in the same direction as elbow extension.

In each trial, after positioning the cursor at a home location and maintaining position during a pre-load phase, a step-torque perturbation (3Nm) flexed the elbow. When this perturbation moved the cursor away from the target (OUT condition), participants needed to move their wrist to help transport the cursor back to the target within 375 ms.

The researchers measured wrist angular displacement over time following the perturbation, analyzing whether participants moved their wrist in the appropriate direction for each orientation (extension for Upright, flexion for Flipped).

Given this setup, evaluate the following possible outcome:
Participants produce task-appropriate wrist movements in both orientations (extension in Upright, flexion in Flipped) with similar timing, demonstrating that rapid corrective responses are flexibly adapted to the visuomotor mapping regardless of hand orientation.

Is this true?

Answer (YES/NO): YES